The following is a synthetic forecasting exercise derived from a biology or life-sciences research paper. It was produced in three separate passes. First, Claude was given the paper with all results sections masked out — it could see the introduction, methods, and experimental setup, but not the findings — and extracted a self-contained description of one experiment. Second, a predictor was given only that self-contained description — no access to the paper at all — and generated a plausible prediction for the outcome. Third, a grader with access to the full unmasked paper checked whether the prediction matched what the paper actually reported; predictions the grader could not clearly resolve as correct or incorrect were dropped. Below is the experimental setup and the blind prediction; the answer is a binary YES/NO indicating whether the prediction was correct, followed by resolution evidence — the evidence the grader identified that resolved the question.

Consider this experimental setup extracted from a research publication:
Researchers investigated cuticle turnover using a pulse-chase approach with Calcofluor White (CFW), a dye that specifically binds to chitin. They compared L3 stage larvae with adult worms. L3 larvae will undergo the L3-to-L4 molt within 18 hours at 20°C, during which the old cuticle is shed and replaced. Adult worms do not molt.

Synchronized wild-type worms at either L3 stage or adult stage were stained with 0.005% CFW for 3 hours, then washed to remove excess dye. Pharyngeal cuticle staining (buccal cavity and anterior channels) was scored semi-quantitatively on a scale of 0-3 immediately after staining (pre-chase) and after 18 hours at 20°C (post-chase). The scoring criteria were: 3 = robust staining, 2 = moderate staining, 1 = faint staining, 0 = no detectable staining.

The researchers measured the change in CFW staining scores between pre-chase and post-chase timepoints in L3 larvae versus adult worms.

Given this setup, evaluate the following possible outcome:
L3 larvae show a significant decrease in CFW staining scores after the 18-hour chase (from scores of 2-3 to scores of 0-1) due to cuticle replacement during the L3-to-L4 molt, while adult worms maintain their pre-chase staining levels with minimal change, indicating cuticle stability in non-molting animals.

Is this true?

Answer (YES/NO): YES